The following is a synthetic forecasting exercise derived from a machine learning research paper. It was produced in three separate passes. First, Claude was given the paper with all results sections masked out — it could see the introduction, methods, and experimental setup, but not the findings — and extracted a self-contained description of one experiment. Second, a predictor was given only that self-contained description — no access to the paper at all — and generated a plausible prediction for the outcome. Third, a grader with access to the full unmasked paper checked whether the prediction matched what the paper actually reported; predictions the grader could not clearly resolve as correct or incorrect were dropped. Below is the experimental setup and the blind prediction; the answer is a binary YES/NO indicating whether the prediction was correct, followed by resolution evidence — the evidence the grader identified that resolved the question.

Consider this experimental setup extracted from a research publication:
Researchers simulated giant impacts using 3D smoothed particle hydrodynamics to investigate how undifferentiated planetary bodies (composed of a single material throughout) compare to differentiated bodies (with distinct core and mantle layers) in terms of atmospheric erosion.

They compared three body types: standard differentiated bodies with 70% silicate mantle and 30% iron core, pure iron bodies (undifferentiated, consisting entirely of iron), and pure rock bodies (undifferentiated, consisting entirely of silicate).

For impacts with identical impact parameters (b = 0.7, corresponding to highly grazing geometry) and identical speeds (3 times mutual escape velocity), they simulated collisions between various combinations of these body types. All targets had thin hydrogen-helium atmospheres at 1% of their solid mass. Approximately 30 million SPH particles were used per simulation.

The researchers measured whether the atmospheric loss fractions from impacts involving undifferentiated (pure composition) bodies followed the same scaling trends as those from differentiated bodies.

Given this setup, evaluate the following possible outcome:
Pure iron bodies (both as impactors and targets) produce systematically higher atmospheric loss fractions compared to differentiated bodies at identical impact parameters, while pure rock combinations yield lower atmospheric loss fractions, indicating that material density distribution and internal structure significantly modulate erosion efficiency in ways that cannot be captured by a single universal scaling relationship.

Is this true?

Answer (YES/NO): NO